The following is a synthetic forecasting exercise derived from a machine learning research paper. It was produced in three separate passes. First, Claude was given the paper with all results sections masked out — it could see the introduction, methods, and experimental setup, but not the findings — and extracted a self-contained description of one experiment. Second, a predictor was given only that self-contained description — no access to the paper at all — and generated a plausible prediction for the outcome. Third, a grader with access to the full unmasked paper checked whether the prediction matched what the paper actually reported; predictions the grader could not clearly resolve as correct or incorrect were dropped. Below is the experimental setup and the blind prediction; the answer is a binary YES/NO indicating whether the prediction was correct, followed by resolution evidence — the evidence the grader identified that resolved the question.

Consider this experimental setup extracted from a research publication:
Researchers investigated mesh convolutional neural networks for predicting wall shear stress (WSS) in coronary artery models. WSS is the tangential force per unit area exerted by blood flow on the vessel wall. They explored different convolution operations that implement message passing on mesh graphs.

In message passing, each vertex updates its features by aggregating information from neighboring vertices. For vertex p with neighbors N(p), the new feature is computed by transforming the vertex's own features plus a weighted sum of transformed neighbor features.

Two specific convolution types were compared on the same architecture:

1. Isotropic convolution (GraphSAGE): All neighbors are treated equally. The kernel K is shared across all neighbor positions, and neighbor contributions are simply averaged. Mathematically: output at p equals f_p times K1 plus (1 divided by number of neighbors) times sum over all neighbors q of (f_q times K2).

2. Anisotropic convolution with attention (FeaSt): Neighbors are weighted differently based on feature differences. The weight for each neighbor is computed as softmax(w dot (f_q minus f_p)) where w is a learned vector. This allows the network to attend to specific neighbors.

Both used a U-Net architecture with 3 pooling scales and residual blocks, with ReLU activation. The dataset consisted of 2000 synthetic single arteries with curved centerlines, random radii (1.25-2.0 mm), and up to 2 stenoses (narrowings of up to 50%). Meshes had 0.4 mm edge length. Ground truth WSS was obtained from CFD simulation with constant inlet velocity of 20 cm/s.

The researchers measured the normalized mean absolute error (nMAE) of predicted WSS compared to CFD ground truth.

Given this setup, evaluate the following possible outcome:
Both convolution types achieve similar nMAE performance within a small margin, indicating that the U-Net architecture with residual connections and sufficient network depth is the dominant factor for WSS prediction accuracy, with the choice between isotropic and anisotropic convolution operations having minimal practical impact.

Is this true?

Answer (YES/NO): NO